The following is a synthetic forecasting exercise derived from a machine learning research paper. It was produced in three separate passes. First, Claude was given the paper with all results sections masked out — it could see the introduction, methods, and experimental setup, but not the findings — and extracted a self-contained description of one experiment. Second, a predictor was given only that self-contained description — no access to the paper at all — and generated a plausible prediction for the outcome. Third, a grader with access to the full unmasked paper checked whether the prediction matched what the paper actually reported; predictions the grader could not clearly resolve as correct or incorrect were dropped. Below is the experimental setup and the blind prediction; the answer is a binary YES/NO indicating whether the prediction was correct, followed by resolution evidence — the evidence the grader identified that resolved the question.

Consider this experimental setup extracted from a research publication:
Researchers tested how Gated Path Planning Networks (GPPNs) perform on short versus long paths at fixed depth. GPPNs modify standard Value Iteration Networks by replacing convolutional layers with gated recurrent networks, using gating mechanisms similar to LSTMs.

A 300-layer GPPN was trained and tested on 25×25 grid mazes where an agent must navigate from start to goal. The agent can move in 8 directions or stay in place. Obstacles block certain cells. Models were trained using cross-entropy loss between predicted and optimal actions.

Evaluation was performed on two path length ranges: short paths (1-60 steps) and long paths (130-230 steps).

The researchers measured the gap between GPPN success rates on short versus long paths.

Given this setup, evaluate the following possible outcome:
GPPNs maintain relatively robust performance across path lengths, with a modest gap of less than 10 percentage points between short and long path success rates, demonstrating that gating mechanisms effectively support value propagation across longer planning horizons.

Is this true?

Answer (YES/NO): NO